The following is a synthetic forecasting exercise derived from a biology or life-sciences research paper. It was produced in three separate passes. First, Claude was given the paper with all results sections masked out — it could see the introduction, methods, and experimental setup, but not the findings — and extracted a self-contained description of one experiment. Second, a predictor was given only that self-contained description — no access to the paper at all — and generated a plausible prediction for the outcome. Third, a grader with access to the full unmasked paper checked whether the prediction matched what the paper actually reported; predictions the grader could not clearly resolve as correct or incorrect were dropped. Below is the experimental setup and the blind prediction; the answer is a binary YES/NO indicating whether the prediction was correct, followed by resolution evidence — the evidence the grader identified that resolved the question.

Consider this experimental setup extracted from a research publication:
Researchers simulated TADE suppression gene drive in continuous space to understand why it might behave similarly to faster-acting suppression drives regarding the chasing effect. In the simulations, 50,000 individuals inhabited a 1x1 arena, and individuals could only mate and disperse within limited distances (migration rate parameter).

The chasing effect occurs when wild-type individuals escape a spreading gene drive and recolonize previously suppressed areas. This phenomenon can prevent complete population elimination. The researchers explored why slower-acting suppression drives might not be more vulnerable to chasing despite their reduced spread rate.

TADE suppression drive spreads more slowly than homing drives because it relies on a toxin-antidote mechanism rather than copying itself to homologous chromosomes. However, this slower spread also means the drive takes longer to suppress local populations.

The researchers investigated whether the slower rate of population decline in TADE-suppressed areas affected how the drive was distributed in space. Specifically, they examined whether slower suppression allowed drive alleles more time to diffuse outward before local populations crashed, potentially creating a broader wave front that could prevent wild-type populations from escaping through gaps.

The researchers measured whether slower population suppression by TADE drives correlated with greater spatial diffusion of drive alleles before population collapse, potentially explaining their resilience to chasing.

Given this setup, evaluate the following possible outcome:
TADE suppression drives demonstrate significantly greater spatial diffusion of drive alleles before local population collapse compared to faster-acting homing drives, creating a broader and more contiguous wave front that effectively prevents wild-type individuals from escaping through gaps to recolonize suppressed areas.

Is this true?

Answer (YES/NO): NO